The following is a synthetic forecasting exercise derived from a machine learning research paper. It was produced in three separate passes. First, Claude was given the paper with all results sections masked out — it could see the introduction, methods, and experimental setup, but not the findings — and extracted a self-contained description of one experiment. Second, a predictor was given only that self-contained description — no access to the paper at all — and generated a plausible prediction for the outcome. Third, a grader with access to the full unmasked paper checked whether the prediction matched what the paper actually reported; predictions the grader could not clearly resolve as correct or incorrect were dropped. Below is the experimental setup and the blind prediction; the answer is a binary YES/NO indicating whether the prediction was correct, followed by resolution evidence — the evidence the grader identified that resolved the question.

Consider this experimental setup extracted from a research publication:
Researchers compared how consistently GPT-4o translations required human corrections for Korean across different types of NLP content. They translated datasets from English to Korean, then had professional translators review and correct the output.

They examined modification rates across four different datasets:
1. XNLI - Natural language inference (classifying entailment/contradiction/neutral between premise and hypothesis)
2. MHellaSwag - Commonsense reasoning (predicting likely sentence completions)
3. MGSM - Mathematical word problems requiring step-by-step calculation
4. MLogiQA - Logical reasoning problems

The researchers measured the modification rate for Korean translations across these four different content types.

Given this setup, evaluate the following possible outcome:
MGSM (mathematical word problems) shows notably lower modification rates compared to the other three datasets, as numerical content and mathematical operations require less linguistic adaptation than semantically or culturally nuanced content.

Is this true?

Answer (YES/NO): NO